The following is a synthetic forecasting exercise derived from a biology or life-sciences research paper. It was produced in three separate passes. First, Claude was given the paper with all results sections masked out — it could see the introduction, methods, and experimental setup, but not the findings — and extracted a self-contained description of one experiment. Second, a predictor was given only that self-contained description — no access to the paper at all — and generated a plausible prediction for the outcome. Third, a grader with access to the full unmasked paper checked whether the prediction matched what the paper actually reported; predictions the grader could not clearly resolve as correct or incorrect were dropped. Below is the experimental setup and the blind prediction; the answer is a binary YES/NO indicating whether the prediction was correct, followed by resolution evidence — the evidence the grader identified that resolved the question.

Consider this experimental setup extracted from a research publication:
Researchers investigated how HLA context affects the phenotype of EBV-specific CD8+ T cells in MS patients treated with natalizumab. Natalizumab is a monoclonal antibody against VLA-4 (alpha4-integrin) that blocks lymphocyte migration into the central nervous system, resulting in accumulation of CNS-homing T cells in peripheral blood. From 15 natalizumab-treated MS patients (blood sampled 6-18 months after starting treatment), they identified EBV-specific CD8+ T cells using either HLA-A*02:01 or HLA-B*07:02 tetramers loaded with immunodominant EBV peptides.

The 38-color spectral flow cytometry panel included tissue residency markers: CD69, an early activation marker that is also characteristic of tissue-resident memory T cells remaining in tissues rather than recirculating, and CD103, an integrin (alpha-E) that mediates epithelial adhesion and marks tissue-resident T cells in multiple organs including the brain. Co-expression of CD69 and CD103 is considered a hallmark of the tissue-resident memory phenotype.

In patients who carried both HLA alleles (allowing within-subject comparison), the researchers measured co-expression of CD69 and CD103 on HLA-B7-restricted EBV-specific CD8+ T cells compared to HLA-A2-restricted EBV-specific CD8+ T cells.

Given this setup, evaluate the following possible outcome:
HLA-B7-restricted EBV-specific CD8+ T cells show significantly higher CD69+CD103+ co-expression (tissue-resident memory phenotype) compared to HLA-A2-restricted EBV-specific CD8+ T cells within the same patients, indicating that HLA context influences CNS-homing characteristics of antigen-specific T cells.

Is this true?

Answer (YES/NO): NO